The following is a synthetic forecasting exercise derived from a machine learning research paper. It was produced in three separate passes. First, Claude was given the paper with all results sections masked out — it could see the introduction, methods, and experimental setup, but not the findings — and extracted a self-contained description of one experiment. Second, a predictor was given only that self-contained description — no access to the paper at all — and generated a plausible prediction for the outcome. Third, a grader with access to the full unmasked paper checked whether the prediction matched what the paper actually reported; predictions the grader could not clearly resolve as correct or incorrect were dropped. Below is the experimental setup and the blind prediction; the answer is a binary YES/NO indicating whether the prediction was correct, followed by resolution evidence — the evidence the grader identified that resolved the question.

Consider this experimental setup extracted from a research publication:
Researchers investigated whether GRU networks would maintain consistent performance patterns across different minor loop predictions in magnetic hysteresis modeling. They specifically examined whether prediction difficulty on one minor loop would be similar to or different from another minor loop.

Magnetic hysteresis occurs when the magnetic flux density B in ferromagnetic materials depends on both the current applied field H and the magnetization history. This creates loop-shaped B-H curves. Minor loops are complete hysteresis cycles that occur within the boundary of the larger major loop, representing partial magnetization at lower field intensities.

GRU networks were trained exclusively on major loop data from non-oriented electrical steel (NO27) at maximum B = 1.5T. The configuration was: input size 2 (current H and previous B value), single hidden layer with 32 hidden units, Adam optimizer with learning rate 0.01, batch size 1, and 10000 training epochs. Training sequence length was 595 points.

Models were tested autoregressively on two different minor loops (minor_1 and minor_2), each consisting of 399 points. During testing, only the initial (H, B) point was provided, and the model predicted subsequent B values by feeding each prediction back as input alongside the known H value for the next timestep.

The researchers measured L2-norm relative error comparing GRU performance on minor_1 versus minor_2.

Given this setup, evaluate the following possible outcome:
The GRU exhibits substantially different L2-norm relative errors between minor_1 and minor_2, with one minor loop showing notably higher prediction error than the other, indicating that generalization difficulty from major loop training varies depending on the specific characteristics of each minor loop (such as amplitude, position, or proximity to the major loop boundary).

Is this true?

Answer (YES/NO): YES